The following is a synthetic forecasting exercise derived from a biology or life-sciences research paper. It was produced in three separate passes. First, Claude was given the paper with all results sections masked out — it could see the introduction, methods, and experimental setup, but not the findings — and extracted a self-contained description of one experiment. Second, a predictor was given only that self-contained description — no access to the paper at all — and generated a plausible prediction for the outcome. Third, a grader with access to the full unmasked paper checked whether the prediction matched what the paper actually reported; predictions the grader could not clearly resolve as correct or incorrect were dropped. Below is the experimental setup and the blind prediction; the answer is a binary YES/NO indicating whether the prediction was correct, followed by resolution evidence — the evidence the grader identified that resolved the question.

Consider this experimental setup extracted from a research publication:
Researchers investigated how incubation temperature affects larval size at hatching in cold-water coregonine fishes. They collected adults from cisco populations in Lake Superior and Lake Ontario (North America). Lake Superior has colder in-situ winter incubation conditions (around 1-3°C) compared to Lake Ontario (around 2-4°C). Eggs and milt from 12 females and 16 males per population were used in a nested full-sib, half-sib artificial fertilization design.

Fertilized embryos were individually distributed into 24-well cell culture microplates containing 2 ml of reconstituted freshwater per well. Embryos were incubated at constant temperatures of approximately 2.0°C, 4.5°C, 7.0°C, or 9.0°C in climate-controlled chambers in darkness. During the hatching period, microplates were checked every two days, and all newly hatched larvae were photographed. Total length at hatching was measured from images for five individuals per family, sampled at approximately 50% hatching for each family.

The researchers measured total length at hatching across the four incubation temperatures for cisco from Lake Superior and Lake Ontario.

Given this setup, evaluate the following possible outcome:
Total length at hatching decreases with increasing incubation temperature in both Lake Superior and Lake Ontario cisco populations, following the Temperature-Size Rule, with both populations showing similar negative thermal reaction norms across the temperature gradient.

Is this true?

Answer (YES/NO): NO